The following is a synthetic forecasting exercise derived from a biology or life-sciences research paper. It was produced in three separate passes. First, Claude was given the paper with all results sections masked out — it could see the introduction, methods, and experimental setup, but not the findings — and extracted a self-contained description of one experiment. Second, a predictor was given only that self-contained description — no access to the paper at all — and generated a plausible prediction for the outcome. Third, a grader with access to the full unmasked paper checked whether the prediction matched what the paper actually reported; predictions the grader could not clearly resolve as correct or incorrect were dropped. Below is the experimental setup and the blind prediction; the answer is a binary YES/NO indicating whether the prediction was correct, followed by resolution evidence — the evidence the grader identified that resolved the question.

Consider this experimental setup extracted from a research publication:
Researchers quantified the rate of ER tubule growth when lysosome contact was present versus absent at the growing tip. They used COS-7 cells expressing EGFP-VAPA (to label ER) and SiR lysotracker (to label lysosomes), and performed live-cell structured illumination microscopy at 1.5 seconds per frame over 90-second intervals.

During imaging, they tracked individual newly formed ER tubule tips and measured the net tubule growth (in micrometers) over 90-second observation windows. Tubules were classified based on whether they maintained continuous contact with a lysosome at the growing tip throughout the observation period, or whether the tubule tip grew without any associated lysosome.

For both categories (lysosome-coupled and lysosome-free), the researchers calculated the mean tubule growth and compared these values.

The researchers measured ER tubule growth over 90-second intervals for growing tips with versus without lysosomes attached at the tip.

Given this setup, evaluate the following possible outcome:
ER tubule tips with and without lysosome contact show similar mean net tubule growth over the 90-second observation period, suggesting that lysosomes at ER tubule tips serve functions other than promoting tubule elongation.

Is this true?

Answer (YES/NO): NO